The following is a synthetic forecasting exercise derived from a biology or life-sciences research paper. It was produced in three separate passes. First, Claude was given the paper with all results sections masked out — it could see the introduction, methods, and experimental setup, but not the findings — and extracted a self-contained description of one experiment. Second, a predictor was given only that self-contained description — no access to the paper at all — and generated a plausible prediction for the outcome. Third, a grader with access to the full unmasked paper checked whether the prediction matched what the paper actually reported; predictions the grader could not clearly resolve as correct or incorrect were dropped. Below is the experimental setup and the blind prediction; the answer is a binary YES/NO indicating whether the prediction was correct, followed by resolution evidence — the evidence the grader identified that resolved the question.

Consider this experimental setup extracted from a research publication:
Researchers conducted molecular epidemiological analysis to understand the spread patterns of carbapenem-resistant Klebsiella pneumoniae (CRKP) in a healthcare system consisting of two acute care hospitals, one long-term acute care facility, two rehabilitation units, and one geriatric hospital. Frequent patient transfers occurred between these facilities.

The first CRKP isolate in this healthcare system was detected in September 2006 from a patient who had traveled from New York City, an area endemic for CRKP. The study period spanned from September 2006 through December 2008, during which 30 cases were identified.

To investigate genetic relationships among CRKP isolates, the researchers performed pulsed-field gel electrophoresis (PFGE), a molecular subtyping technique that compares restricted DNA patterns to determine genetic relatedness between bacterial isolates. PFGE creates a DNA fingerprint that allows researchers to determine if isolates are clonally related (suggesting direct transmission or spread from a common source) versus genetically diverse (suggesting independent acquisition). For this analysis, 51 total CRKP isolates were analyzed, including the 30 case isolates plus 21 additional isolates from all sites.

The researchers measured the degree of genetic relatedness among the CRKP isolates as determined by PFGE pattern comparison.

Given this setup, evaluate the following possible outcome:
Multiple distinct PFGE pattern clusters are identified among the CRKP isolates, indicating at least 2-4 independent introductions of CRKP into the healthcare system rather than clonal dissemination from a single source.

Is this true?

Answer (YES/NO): NO